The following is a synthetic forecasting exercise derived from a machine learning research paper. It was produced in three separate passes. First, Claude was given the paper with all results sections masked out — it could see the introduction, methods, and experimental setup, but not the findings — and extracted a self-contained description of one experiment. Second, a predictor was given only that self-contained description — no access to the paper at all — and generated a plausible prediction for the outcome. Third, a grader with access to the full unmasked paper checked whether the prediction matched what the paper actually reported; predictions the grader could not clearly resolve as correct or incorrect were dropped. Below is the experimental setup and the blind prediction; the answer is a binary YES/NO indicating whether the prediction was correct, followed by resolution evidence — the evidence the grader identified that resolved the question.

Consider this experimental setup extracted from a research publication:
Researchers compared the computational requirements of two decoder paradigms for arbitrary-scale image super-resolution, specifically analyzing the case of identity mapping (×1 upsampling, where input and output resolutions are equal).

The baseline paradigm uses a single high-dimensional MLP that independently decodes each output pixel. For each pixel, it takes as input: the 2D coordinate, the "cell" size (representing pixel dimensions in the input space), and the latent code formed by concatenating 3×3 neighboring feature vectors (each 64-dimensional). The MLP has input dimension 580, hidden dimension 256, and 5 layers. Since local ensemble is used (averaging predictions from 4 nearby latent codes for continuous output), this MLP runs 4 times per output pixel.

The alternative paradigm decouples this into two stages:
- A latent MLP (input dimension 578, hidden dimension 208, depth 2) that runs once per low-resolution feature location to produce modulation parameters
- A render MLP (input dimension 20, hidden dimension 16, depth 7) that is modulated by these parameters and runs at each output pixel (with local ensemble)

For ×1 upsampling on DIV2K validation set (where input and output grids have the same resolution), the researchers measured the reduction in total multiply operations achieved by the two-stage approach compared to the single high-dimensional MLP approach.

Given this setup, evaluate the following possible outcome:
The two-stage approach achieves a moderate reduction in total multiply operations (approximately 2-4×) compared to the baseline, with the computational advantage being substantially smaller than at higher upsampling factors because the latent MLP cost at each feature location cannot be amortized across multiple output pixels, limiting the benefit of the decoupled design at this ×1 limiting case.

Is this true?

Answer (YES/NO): NO